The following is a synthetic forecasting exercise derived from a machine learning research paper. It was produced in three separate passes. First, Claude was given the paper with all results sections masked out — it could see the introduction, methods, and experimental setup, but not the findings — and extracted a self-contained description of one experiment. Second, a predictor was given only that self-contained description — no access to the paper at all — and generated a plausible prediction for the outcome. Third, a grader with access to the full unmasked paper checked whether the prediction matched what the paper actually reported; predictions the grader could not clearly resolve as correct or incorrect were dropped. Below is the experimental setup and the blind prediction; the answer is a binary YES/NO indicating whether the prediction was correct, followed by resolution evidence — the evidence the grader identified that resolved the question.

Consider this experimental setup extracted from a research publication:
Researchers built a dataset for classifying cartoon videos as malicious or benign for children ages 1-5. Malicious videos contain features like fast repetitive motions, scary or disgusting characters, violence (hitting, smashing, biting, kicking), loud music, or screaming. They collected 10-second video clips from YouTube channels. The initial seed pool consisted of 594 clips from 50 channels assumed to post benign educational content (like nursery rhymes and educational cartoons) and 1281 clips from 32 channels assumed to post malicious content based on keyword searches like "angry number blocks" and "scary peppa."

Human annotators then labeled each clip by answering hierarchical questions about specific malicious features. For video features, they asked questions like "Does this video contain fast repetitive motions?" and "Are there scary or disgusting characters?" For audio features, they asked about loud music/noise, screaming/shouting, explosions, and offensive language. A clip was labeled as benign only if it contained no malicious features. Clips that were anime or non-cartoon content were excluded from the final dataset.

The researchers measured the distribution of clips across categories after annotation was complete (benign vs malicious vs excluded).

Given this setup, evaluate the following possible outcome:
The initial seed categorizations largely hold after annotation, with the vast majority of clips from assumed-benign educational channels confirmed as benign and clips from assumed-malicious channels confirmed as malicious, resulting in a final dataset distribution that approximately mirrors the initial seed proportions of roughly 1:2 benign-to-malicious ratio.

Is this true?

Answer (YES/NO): NO